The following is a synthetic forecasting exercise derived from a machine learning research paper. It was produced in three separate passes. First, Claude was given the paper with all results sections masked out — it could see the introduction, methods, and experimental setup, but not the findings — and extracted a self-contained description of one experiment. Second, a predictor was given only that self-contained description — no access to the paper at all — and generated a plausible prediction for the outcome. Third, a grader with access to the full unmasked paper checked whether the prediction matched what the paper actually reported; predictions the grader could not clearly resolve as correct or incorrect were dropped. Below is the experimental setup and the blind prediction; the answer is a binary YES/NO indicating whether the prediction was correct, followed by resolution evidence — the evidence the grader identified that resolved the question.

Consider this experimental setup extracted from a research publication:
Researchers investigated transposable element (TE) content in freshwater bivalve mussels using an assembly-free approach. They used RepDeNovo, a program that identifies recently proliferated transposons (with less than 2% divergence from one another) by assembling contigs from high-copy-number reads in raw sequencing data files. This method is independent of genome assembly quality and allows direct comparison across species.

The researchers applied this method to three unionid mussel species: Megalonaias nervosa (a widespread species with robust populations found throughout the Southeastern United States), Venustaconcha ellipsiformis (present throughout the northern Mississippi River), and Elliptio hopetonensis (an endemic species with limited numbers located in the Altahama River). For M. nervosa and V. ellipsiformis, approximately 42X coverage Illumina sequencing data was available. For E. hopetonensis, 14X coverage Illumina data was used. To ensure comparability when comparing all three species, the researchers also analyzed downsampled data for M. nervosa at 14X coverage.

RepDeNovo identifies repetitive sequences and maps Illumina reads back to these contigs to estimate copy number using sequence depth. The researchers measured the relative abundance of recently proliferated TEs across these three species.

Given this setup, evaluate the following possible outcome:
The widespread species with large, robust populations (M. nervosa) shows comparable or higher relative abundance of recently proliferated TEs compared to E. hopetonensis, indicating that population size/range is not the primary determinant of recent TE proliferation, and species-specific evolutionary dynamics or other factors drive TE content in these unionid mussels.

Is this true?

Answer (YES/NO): YES